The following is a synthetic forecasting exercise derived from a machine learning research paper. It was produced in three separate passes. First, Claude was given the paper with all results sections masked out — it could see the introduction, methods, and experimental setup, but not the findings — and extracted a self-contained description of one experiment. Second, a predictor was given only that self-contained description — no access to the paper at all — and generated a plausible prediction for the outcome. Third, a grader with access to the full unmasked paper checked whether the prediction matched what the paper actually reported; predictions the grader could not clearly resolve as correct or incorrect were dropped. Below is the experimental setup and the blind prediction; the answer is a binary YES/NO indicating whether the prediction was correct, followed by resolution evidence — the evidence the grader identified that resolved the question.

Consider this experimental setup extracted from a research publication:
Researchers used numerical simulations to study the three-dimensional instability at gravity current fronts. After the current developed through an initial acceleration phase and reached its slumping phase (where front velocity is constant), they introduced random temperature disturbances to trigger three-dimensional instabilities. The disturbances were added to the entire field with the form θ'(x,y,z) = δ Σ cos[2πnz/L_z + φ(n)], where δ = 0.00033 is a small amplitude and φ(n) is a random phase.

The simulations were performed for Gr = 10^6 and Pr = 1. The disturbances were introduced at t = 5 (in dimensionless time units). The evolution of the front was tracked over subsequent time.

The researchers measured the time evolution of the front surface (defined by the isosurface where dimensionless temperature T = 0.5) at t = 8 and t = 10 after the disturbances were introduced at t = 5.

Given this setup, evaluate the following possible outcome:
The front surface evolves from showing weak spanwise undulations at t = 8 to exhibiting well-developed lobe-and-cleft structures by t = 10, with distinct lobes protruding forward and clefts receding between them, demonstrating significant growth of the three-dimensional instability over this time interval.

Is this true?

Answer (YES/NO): YES